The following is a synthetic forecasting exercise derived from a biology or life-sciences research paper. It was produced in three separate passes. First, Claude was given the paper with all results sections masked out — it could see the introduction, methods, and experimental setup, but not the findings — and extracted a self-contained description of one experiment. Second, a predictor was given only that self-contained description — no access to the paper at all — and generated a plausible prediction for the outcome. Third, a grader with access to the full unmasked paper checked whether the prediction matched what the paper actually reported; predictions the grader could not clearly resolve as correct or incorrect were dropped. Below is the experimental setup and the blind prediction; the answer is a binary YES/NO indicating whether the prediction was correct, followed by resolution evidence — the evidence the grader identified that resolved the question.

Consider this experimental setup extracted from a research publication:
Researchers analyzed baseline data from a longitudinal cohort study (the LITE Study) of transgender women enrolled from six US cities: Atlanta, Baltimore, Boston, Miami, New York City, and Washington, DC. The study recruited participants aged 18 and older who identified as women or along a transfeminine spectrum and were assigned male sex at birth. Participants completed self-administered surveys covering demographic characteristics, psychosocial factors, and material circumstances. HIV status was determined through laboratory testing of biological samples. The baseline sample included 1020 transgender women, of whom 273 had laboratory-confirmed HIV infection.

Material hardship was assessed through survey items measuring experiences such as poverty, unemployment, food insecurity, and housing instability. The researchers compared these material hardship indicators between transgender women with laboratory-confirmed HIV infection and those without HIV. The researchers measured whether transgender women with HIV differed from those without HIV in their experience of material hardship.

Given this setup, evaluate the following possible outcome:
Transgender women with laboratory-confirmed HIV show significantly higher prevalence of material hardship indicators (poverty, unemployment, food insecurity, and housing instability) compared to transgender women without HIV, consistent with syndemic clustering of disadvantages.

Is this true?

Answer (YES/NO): YES